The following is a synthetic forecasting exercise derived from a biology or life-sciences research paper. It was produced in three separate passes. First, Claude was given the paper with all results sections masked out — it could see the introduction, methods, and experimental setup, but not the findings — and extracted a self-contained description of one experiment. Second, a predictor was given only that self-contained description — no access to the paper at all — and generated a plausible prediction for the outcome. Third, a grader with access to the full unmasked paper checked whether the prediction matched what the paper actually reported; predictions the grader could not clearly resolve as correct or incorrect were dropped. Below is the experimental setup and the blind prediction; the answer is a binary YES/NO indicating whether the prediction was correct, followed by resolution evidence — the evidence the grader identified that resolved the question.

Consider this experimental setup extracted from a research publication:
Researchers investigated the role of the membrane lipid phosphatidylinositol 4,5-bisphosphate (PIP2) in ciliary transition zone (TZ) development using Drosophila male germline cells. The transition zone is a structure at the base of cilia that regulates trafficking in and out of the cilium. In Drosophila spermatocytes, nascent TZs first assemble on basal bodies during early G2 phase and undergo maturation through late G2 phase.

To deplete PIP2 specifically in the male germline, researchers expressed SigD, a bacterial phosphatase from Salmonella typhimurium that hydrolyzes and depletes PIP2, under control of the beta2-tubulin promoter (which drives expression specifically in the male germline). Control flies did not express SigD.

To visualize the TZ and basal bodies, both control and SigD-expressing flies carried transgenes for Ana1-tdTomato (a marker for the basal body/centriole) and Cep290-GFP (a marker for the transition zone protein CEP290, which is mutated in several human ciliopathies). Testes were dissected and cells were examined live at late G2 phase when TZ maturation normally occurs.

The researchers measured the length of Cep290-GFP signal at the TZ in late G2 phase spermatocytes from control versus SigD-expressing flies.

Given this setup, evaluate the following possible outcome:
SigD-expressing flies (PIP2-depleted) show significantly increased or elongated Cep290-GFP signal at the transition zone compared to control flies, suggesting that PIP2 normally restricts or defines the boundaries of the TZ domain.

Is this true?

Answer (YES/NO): YES